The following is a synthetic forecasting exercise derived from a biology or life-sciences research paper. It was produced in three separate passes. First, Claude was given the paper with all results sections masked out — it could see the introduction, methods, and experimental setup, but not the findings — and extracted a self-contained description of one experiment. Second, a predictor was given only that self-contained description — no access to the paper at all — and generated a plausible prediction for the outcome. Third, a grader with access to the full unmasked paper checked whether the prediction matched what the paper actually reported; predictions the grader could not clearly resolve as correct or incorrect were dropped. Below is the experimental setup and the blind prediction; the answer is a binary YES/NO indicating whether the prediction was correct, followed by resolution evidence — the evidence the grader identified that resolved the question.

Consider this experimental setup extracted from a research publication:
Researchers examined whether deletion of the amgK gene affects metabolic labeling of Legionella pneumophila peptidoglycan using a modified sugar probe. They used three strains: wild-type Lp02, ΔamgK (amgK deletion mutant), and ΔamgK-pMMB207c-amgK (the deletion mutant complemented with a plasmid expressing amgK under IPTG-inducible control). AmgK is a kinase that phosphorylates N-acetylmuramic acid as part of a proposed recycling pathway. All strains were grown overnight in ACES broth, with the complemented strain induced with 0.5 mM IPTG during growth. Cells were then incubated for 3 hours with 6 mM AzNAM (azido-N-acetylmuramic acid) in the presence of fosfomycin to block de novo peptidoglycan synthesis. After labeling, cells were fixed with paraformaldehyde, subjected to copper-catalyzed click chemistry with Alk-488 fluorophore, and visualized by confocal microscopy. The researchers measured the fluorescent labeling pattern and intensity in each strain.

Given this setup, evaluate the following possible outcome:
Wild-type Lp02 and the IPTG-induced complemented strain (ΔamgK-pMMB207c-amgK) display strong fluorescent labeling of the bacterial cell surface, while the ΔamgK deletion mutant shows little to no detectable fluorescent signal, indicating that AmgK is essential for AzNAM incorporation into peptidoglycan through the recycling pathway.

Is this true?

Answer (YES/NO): YES